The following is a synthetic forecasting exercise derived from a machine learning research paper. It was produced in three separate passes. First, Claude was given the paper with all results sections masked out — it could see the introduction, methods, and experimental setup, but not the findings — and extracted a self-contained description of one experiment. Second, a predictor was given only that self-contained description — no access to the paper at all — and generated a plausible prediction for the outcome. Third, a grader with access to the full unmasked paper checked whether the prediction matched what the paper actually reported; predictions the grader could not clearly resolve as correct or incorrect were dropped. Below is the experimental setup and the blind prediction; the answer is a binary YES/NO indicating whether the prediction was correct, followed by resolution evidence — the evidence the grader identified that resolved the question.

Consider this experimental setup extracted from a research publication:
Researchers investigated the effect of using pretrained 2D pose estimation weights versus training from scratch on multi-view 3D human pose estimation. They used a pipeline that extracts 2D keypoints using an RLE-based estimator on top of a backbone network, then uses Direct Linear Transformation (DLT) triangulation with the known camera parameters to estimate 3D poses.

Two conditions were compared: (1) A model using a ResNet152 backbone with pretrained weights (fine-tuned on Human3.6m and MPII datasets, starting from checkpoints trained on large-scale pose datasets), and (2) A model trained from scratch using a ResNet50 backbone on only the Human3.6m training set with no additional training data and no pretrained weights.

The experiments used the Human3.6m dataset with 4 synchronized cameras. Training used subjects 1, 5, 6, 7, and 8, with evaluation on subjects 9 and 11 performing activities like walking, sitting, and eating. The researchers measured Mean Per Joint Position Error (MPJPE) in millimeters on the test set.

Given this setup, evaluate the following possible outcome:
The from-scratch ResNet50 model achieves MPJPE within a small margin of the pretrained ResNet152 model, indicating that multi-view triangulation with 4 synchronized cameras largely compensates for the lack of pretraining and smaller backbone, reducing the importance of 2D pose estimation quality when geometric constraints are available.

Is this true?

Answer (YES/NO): NO